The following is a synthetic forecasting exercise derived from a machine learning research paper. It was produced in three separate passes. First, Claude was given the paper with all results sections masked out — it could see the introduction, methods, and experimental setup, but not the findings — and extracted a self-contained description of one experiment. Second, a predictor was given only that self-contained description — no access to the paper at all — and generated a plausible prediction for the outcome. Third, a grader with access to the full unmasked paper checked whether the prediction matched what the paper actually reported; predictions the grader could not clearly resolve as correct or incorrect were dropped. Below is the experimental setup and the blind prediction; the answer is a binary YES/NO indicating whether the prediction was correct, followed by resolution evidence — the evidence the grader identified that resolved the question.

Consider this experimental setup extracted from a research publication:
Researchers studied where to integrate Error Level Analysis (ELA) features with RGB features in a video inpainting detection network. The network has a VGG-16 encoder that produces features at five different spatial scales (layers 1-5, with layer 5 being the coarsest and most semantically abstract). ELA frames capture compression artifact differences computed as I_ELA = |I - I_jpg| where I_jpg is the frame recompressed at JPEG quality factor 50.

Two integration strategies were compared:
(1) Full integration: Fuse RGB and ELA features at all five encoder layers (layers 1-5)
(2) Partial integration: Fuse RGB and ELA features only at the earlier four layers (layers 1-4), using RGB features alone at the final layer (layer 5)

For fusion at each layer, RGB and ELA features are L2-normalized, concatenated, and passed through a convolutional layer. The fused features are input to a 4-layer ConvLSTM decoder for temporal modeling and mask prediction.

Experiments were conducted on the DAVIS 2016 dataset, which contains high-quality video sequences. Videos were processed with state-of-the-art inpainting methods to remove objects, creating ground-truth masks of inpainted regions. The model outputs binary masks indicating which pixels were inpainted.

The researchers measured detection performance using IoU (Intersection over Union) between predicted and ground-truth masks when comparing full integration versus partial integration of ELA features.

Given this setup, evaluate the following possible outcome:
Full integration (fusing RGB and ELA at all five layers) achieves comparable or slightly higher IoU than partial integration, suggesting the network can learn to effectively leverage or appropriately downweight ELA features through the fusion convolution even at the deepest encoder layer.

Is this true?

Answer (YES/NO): NO